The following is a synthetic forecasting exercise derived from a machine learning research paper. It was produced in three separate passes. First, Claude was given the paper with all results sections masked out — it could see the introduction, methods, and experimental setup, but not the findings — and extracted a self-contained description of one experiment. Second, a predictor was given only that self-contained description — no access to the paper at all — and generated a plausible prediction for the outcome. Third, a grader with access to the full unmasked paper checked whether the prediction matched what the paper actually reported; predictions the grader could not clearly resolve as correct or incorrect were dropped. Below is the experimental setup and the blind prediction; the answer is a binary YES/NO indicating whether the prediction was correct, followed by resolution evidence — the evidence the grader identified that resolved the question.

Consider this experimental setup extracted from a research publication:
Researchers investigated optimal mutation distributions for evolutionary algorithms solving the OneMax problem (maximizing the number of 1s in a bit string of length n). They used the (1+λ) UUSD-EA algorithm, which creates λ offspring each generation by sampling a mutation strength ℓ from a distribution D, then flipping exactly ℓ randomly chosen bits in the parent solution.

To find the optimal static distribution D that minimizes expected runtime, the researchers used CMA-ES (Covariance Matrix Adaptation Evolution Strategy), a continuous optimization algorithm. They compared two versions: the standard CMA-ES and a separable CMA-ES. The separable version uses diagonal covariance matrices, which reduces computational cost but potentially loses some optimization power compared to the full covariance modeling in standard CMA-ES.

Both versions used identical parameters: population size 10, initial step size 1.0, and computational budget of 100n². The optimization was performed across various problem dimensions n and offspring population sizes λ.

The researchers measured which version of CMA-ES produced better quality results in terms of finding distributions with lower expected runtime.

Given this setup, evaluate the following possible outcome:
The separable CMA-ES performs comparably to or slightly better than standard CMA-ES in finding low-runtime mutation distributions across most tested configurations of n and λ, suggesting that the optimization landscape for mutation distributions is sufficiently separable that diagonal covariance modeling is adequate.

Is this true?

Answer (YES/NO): YES